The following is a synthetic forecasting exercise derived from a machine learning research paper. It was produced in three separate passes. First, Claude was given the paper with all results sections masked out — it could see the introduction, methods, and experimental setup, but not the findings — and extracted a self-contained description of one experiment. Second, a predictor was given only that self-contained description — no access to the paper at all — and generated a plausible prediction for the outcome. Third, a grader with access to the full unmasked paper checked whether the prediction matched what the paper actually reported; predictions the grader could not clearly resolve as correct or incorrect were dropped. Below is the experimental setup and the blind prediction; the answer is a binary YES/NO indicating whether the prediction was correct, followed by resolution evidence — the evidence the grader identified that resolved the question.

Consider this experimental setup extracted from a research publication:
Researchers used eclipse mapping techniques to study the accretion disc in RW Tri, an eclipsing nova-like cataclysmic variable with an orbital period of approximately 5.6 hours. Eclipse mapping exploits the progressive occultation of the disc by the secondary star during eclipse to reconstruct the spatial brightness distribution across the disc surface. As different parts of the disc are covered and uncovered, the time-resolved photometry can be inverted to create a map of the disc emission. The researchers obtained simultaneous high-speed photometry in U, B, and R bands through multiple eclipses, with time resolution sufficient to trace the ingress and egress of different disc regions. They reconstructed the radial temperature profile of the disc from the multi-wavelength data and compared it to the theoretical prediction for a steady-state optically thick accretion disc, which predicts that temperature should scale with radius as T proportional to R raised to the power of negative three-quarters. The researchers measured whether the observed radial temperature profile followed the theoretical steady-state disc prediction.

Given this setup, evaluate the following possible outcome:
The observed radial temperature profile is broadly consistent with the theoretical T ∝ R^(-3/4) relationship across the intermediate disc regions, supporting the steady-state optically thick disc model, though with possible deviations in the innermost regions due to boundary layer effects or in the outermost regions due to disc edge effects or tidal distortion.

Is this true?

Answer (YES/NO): YES